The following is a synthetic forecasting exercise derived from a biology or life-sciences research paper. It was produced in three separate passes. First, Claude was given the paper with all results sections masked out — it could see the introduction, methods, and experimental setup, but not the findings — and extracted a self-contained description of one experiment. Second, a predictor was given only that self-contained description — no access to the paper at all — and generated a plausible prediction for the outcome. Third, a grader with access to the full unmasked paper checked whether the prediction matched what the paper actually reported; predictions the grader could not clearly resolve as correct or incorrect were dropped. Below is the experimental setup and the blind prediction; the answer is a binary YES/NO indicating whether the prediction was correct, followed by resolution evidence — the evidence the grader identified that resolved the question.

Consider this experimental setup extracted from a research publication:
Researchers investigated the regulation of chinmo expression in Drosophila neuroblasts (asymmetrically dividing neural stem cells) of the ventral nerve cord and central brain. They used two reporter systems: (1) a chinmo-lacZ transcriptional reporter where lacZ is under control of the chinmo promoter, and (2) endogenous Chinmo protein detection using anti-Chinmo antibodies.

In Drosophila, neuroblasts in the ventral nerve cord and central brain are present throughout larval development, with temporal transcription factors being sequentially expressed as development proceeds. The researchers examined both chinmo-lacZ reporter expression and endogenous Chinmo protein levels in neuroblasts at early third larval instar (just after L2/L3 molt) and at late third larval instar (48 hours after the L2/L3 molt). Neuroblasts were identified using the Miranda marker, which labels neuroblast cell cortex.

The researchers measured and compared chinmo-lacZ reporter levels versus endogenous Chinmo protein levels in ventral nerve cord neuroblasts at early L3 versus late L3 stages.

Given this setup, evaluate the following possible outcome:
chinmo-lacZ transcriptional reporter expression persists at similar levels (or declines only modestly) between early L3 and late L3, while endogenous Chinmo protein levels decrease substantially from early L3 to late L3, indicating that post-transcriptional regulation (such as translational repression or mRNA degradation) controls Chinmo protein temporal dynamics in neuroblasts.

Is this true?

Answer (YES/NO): YES